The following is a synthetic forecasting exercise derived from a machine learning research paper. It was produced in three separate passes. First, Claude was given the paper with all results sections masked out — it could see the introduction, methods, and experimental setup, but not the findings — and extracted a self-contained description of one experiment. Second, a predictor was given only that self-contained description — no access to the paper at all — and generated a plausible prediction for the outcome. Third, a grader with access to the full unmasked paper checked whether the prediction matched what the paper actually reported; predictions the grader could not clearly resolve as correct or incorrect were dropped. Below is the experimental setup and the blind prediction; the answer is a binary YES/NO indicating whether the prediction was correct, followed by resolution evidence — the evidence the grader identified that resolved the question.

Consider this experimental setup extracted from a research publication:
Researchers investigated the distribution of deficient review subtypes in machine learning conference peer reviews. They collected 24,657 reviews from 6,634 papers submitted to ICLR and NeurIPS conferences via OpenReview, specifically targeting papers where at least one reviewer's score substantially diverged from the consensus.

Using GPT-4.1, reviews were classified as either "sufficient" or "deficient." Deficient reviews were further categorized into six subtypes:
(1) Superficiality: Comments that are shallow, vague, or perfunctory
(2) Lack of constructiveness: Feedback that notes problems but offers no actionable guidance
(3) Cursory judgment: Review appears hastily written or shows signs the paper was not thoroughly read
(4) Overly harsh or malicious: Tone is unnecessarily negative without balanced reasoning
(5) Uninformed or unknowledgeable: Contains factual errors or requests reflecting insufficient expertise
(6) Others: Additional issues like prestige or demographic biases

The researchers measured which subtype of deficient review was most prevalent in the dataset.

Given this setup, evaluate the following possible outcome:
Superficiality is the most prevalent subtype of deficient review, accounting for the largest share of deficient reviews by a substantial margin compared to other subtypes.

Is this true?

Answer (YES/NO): NO